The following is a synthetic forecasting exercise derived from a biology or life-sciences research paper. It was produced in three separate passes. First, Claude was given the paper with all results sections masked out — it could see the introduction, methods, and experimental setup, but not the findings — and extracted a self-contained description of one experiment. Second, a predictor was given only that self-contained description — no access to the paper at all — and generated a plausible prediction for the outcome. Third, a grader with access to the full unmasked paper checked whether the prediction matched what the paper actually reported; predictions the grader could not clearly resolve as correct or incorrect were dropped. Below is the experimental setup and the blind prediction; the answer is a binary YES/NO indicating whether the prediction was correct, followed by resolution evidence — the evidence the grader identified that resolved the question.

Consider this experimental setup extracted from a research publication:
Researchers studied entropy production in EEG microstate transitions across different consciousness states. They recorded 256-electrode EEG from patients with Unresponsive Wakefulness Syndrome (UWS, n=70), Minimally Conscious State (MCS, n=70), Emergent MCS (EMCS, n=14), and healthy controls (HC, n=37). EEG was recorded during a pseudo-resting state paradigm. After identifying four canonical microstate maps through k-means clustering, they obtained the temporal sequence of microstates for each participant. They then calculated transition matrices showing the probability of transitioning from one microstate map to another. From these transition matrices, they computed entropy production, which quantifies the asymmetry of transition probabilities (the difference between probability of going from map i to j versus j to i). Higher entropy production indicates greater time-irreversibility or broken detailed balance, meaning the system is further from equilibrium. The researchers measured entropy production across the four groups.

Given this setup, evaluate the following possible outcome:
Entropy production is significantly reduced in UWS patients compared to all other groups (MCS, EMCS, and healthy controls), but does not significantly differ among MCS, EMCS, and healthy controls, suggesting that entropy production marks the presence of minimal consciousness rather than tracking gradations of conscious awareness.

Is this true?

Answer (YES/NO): NO